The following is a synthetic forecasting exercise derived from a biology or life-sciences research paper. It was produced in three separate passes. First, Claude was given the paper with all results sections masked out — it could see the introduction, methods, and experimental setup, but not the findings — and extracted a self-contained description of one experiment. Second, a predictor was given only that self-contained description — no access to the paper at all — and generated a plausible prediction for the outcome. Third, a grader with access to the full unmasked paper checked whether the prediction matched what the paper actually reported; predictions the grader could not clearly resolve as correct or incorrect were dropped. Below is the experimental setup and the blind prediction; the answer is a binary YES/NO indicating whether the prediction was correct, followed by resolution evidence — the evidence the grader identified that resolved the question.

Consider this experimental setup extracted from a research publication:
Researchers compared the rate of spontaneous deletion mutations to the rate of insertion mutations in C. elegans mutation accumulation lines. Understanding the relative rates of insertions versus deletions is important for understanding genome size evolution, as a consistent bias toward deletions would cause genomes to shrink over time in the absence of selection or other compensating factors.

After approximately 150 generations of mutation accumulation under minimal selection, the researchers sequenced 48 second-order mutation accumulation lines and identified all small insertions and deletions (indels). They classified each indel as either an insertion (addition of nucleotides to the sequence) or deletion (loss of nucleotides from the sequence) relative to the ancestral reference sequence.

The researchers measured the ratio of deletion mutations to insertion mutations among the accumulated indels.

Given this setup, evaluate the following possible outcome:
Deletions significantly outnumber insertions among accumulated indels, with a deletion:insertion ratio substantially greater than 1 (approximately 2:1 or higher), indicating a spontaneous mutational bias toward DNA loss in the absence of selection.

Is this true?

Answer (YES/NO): NO